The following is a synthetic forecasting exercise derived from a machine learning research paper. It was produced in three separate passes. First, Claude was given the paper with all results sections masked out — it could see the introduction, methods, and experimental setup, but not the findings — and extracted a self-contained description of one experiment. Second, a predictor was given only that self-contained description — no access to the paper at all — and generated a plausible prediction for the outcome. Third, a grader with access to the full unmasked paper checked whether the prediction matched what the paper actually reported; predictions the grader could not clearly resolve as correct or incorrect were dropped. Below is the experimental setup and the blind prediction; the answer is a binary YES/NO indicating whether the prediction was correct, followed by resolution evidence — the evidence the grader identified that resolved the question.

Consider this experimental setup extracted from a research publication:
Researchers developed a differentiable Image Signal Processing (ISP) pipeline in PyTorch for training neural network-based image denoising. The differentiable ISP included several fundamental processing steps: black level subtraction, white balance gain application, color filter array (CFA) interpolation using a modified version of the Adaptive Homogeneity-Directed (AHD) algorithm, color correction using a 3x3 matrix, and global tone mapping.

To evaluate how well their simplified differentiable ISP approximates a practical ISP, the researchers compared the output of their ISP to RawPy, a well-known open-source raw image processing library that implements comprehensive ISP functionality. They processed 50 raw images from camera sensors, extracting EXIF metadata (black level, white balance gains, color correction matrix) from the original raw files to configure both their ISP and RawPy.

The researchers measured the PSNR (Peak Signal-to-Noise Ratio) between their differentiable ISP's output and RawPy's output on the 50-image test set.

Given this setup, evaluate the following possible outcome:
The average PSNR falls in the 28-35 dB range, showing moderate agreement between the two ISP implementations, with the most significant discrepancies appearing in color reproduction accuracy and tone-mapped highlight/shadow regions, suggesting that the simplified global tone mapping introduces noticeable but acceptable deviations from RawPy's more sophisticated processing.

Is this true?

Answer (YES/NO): NO